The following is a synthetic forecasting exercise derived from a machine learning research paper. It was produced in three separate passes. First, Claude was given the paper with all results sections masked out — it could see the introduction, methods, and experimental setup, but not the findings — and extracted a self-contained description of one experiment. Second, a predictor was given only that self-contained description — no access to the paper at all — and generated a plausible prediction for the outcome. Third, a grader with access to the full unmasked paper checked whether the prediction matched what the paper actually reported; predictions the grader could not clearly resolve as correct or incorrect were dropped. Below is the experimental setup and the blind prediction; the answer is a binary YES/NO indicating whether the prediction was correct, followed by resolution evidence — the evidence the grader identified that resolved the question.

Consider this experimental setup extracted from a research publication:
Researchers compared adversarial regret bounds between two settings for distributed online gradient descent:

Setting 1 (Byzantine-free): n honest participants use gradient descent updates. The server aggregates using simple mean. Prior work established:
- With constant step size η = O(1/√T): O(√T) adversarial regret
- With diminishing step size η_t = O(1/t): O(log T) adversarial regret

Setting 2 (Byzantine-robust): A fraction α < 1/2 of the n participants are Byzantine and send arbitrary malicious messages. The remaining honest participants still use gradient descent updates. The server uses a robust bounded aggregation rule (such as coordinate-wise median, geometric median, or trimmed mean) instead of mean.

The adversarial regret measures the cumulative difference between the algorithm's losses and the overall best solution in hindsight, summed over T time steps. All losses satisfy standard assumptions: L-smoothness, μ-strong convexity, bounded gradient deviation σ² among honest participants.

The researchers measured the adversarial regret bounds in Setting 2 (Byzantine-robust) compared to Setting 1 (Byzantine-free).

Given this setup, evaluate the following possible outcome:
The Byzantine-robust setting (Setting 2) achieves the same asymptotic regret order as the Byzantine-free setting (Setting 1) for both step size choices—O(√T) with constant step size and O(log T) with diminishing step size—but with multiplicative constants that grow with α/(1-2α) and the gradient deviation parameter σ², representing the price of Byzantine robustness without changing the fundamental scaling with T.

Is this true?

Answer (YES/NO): NO